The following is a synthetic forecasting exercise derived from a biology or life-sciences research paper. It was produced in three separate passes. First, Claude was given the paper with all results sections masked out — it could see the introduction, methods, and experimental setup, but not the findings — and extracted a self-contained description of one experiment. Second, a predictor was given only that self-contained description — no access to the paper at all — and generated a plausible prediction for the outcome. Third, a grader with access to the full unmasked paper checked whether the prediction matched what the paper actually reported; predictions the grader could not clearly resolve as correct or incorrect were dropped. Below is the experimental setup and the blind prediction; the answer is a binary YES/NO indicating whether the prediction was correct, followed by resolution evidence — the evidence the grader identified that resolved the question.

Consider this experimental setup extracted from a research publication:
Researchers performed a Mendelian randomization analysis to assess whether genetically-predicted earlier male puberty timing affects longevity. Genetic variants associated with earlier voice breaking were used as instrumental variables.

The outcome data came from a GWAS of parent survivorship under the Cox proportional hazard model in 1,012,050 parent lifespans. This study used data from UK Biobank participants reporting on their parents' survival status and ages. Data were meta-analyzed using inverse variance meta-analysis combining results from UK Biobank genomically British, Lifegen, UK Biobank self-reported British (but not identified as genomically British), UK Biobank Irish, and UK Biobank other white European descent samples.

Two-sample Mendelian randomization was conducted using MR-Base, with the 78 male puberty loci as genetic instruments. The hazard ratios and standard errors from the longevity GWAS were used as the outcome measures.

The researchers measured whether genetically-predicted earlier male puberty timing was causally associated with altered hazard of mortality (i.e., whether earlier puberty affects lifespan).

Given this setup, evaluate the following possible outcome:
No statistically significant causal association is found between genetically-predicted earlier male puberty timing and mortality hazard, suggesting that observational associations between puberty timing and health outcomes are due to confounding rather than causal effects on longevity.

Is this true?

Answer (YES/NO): NO